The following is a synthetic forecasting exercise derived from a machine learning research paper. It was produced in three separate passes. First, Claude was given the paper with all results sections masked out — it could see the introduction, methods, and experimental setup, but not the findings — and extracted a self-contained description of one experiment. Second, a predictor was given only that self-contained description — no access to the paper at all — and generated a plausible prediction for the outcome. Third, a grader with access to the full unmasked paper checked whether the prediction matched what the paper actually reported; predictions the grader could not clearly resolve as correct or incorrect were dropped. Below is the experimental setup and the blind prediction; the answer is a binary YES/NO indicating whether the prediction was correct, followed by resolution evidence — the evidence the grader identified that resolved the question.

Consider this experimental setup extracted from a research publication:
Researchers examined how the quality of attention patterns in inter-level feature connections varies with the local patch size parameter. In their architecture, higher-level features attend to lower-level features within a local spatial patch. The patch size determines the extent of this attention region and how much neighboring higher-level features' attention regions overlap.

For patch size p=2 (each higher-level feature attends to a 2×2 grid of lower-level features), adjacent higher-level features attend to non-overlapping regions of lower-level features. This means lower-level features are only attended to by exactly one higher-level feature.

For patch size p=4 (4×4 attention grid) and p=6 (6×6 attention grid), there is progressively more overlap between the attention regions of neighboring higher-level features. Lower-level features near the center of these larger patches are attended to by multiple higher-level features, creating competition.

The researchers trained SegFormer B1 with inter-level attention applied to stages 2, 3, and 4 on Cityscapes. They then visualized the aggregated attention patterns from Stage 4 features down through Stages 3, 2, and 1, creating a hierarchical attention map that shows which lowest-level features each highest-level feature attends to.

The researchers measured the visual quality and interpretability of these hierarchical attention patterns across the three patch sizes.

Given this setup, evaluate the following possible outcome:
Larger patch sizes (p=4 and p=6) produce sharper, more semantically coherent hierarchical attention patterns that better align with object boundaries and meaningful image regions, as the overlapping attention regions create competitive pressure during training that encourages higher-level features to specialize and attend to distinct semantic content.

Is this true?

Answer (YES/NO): NO